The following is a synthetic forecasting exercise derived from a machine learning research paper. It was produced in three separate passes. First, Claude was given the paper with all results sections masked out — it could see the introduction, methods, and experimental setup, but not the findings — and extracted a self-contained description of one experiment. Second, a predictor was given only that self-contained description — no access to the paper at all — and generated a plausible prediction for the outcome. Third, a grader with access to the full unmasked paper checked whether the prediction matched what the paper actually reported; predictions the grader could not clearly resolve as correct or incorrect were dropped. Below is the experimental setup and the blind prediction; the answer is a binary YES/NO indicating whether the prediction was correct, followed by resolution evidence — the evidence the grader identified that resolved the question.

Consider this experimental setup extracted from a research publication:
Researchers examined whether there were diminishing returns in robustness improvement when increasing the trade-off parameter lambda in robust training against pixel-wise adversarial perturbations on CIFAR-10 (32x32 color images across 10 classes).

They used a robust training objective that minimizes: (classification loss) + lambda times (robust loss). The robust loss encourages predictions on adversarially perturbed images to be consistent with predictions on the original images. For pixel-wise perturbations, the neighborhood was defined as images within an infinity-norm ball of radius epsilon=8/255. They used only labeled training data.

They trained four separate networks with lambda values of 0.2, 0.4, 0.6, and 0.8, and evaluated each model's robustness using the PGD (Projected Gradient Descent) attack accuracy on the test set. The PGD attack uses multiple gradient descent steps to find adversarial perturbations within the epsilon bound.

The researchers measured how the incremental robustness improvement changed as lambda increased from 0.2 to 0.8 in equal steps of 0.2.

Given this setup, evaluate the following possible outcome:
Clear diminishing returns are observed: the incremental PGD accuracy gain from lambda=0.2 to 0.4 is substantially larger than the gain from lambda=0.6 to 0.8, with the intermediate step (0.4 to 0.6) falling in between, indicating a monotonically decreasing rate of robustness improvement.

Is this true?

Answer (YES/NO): YES